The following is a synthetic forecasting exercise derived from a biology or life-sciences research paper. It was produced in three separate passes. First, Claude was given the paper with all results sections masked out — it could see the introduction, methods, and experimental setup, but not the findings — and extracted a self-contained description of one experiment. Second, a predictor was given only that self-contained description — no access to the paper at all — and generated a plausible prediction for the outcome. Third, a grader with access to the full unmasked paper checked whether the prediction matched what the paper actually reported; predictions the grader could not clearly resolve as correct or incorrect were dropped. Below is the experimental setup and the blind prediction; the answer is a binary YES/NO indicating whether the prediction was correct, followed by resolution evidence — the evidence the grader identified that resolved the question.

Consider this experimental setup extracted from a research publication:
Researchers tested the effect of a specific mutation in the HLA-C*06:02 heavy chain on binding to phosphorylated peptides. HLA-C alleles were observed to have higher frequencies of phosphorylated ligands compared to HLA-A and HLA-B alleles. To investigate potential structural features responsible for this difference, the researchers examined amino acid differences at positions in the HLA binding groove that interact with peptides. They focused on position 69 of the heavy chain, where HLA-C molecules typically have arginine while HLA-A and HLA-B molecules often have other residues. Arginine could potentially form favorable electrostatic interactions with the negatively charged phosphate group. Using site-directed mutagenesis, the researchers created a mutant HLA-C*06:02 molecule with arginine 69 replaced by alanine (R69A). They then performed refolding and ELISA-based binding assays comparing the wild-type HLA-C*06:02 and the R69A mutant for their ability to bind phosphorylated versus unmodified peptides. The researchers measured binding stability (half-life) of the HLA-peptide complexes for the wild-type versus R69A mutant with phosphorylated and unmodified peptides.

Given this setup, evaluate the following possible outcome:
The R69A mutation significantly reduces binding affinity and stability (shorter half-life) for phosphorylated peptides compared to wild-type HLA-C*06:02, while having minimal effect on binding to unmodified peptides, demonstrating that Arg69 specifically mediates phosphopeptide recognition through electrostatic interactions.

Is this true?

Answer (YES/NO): NO